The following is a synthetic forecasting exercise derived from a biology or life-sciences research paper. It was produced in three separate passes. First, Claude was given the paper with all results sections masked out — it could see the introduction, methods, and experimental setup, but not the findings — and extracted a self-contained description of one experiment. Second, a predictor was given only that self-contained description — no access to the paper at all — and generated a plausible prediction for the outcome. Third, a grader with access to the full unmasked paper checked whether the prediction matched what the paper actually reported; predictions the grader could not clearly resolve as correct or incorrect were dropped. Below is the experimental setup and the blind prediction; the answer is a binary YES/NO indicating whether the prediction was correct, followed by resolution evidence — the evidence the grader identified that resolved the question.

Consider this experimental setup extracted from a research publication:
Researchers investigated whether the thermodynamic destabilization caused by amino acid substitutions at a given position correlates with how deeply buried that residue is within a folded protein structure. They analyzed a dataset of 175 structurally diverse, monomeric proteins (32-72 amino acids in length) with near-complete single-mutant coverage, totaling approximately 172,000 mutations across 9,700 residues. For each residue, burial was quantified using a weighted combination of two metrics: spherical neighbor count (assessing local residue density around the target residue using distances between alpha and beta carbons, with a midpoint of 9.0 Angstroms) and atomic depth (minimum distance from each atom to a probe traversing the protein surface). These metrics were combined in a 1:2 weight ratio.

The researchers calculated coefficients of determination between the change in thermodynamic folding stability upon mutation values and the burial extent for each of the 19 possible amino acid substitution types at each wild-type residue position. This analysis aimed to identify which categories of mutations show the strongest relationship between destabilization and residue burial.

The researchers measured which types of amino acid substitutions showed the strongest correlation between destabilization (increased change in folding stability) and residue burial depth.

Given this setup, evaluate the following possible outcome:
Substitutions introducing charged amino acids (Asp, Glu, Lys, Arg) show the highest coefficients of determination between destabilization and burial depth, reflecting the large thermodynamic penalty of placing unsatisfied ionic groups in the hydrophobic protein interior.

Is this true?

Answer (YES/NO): NO